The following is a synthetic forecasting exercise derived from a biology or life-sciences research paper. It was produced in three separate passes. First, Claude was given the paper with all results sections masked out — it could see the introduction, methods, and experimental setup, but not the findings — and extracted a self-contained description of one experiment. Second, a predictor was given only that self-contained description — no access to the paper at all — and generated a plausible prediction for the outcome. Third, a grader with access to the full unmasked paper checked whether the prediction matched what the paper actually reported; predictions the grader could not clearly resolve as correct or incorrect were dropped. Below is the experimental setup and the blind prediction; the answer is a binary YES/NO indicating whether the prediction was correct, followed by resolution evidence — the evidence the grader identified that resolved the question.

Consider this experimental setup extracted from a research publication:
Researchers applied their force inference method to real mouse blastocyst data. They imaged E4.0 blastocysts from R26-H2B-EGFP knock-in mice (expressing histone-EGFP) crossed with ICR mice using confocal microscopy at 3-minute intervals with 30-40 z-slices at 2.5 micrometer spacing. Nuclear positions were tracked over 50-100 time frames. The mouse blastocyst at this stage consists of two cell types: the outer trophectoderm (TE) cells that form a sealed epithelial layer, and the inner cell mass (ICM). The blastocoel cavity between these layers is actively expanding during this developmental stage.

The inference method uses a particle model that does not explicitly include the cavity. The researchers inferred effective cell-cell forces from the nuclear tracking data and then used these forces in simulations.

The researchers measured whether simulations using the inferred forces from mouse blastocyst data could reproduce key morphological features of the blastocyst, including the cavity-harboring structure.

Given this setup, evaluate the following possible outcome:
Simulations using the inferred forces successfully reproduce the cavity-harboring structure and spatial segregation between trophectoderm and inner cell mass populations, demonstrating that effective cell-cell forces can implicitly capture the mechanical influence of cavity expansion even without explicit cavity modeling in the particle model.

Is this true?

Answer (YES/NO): NO